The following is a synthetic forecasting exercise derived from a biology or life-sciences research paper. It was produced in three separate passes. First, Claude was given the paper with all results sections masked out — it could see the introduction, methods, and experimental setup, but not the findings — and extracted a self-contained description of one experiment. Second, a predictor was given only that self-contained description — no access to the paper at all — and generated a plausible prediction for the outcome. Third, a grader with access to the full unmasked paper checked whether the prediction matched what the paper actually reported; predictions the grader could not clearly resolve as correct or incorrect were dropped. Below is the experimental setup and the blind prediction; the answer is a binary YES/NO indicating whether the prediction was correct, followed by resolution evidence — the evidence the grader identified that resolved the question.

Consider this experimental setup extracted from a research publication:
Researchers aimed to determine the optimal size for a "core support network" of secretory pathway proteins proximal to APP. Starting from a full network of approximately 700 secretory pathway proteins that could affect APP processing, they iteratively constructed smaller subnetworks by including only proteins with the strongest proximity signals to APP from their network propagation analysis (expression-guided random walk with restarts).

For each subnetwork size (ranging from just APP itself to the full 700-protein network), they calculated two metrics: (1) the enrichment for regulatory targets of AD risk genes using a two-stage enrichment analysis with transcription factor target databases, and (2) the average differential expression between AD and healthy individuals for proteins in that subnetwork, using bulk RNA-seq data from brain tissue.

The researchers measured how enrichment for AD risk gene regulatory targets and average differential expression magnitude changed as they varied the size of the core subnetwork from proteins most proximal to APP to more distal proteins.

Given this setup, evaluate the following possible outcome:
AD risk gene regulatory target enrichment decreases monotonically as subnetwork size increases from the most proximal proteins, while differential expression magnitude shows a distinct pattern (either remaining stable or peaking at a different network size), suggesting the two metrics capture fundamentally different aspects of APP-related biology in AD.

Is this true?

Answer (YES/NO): NO